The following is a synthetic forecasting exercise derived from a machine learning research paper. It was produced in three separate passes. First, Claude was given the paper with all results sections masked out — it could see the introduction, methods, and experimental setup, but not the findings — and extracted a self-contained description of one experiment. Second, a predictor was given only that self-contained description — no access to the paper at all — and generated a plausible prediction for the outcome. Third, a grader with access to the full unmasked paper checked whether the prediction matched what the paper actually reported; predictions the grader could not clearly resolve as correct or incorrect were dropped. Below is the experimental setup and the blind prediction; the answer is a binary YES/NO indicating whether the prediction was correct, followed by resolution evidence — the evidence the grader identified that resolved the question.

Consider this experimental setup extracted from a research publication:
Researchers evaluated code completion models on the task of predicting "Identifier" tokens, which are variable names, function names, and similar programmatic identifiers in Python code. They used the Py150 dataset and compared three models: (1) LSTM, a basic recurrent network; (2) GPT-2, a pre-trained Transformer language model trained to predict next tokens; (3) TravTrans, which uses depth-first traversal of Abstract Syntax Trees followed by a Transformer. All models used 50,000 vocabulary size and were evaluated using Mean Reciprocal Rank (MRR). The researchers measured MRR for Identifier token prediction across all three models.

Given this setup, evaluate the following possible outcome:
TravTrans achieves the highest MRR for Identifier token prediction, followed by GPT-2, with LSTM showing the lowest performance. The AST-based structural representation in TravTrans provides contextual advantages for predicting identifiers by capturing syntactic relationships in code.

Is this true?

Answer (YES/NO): YES